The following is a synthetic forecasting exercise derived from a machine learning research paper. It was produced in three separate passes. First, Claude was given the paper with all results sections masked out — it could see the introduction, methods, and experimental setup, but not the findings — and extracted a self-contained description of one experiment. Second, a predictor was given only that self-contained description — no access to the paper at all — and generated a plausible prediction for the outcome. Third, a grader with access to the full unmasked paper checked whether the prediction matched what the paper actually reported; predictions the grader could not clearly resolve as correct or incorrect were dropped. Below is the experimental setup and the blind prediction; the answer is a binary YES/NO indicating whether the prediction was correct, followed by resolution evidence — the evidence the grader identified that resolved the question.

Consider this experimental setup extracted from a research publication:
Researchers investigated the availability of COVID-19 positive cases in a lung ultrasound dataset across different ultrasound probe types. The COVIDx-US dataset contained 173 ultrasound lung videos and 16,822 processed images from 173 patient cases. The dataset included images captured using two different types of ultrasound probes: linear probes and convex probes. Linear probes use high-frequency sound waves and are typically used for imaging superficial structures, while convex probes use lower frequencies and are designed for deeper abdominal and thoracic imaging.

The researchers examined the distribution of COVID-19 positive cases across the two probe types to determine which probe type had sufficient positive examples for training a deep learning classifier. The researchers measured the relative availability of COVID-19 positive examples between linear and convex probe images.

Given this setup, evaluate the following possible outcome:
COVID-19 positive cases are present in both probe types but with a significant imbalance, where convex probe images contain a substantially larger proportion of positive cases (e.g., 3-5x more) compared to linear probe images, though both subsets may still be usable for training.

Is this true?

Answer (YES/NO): NO